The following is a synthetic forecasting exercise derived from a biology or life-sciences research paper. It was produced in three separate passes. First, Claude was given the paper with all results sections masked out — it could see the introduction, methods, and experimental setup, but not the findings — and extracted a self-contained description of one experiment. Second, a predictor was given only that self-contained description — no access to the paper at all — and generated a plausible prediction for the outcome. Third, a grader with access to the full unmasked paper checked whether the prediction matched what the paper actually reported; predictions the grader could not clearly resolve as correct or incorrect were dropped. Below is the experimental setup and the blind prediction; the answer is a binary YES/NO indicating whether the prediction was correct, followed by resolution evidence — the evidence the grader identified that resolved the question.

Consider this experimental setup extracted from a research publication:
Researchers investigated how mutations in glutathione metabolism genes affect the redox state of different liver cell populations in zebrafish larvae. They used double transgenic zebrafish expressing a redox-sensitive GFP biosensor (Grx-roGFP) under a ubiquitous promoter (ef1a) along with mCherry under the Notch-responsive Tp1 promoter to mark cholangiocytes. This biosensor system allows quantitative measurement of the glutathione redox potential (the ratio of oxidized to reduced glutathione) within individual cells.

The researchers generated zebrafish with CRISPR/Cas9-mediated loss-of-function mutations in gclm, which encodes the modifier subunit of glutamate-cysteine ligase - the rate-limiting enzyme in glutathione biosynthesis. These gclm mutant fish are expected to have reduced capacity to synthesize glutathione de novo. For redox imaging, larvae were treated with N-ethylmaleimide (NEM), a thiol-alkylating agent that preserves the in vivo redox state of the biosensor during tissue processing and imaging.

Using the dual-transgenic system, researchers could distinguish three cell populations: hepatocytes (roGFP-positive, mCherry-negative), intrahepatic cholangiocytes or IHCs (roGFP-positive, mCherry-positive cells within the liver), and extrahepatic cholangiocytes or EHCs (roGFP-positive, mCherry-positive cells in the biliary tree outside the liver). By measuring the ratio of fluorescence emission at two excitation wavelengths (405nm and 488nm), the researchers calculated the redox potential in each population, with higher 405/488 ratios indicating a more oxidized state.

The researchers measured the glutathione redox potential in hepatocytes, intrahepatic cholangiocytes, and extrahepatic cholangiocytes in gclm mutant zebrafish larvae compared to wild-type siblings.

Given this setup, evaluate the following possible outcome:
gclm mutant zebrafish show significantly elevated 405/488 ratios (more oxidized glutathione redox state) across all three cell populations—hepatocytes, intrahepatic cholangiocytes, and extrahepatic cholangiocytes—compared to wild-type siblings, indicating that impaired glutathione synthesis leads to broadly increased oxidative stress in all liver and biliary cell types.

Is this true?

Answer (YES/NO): YES